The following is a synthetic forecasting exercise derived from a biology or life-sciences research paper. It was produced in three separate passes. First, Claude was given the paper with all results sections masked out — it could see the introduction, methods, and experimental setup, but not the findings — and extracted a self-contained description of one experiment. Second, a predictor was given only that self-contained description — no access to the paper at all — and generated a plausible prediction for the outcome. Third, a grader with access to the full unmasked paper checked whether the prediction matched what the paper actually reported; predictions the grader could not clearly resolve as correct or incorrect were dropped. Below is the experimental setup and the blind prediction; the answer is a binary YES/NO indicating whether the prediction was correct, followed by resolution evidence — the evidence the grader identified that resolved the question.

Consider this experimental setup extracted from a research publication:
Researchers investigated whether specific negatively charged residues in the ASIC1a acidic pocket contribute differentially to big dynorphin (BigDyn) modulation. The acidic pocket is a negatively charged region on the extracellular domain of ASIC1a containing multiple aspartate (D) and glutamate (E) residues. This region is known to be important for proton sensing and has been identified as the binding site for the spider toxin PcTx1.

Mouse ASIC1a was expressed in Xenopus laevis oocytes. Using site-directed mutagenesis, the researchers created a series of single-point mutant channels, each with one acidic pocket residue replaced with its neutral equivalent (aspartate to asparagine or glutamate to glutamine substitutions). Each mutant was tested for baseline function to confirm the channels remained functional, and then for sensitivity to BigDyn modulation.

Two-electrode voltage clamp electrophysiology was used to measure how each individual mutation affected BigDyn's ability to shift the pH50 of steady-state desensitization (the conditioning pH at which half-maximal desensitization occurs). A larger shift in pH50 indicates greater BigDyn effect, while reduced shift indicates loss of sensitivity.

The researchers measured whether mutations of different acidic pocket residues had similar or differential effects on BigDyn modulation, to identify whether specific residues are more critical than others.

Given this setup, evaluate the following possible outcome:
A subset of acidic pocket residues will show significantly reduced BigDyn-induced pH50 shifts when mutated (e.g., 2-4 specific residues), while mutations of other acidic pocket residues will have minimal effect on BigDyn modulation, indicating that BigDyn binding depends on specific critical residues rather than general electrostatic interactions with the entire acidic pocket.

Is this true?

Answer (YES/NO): NO